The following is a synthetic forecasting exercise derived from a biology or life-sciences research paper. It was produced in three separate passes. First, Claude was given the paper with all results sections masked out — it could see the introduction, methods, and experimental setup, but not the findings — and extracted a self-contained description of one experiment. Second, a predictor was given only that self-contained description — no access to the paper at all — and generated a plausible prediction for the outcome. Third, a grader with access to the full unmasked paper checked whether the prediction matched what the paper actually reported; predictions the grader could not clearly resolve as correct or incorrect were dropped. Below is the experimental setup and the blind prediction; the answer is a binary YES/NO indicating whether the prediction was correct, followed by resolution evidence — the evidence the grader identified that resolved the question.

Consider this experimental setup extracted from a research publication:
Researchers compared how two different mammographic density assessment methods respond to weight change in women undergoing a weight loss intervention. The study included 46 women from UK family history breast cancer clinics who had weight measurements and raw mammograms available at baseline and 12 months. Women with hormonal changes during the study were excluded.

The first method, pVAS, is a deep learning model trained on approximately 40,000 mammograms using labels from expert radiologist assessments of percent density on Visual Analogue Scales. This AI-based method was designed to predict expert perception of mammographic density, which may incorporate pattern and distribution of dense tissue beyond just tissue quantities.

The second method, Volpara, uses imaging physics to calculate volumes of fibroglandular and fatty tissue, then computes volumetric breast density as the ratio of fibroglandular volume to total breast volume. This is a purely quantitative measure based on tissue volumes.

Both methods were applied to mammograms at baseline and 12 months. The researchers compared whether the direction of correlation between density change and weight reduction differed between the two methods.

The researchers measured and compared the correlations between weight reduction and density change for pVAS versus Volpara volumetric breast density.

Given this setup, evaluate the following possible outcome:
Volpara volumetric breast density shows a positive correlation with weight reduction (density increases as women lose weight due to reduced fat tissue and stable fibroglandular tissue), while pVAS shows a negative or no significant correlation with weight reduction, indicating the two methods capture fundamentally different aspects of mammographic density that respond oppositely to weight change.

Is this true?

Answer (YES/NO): NO